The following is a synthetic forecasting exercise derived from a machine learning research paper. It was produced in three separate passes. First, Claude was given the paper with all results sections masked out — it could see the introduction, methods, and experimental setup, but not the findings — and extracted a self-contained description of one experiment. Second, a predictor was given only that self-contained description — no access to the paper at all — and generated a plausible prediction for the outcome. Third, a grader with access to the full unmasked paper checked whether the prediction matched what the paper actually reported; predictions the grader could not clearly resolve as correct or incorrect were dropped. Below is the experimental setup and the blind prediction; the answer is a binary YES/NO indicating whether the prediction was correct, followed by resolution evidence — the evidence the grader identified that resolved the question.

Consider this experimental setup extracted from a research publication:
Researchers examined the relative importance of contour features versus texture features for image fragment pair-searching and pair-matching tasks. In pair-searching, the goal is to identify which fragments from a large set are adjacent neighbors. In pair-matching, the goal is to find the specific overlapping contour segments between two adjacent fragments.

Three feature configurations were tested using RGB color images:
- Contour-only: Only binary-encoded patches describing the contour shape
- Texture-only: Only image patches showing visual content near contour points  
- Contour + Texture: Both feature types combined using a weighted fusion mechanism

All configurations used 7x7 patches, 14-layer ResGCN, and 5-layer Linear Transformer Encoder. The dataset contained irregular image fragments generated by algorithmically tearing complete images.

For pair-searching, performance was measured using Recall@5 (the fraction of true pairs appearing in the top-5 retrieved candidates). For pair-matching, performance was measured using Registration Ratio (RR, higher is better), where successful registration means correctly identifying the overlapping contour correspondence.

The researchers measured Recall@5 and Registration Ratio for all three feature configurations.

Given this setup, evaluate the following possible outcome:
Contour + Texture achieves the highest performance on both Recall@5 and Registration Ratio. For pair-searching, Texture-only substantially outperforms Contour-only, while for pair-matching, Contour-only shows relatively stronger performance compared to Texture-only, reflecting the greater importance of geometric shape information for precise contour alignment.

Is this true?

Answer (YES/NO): NO